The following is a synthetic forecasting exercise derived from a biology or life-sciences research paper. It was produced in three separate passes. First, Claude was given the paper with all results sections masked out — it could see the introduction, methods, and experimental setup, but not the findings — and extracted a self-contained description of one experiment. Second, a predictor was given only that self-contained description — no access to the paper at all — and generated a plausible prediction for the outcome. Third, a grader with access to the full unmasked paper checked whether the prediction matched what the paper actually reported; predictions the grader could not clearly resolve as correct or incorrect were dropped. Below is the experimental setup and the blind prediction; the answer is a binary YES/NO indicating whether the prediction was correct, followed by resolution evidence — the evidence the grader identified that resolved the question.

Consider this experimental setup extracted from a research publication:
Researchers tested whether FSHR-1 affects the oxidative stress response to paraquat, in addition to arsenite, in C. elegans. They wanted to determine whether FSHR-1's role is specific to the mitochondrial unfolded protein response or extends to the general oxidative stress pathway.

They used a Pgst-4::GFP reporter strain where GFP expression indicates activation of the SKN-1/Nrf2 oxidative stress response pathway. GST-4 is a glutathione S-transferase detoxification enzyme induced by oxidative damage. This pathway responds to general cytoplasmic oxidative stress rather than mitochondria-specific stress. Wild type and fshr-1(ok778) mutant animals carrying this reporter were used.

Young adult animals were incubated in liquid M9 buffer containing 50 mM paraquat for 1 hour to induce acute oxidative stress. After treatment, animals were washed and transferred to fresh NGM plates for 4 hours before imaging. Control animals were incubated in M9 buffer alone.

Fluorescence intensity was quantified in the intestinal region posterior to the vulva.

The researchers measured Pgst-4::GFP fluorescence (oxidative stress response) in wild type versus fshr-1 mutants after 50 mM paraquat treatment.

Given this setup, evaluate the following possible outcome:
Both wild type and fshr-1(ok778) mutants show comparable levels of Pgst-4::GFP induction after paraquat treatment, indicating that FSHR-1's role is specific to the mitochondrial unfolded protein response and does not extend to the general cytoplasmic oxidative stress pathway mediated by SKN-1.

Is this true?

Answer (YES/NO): YES